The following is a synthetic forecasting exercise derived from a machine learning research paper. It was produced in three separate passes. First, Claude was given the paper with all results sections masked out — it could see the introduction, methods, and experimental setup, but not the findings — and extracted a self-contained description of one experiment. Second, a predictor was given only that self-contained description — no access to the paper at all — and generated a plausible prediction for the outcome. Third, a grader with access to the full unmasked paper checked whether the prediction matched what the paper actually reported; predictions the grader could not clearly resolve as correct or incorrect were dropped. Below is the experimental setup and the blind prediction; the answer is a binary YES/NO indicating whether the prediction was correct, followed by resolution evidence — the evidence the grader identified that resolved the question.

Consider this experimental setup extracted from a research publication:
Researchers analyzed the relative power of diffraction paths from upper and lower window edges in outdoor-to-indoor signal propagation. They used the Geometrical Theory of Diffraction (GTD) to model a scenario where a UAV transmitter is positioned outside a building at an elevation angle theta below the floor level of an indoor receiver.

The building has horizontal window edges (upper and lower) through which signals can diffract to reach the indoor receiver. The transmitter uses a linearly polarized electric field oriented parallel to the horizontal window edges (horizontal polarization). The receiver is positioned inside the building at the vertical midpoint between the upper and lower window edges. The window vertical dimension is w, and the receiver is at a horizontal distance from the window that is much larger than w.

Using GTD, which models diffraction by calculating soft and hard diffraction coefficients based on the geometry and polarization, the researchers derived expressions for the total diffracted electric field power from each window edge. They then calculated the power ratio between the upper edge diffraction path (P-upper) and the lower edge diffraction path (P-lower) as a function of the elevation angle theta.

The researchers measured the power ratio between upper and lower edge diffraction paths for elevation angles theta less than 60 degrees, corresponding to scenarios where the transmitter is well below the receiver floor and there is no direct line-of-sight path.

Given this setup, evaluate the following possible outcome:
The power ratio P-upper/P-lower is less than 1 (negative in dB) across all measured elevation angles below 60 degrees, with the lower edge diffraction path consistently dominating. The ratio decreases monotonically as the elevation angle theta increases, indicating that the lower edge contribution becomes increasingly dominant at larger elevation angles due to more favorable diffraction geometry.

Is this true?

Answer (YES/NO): NO